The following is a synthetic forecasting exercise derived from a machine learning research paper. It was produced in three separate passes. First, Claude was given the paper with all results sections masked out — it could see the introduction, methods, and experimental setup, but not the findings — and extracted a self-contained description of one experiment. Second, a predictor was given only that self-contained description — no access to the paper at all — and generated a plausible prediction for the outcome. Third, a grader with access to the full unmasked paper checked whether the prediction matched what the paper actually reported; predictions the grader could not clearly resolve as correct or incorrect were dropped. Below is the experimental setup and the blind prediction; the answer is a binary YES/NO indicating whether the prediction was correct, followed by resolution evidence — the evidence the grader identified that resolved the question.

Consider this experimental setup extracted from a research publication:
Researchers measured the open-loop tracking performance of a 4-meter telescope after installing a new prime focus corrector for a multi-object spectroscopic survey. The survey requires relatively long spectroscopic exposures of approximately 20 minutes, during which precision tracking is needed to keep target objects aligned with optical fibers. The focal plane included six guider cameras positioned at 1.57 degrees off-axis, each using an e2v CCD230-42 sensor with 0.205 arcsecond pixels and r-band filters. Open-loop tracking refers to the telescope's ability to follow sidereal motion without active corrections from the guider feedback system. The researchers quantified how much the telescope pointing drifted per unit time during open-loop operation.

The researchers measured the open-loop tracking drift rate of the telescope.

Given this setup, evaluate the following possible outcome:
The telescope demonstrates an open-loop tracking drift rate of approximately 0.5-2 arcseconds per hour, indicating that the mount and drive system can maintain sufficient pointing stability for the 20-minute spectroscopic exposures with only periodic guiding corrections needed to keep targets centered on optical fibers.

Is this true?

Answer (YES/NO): YES